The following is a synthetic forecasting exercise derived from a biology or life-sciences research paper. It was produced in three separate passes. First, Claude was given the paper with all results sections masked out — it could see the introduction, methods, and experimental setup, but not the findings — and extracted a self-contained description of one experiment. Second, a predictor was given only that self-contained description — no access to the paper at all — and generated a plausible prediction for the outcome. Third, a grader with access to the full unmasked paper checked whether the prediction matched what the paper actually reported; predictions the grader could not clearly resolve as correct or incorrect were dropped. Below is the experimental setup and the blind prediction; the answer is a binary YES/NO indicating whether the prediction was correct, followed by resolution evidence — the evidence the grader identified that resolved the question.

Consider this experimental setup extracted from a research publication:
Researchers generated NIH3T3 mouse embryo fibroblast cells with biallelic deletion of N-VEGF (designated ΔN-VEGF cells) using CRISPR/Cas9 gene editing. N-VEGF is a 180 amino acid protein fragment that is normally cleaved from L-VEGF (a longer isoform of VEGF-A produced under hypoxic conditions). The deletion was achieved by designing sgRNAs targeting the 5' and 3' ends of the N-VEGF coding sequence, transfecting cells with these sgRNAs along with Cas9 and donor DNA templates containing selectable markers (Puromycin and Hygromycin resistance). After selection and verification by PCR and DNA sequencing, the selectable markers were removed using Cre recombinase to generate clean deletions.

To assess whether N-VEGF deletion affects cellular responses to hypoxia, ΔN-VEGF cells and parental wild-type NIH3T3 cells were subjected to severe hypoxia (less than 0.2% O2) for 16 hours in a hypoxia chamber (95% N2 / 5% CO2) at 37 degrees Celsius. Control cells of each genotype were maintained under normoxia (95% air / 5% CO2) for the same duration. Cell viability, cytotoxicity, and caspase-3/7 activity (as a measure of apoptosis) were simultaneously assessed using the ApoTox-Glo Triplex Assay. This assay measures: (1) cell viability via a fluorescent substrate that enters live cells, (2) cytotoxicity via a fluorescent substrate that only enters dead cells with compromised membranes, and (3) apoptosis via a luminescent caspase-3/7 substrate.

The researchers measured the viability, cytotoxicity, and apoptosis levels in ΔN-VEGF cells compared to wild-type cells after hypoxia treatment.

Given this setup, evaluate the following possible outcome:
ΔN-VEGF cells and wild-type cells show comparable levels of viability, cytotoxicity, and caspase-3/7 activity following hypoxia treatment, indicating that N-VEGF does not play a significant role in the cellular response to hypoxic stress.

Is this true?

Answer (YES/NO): NO